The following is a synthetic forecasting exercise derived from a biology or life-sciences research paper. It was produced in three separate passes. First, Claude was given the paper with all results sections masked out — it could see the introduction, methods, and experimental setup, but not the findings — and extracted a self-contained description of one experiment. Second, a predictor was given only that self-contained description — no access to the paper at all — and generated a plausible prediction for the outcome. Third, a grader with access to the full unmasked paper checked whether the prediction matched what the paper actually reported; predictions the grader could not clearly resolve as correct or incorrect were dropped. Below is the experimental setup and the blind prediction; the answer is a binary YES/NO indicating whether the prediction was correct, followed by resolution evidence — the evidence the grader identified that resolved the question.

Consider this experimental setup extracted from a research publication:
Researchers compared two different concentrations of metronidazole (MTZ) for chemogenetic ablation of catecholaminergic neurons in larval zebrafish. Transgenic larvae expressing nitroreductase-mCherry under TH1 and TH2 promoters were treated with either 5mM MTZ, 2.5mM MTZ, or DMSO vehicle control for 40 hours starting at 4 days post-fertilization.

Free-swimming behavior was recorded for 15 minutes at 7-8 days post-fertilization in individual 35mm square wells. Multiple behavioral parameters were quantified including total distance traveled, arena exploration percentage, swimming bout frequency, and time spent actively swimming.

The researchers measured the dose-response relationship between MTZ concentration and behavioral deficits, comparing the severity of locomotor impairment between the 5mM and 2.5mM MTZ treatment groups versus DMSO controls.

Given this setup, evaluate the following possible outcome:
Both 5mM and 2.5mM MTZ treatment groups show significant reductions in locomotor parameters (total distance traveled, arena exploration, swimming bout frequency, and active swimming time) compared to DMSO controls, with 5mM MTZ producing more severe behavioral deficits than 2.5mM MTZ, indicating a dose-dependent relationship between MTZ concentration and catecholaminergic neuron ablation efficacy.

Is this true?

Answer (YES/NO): NO